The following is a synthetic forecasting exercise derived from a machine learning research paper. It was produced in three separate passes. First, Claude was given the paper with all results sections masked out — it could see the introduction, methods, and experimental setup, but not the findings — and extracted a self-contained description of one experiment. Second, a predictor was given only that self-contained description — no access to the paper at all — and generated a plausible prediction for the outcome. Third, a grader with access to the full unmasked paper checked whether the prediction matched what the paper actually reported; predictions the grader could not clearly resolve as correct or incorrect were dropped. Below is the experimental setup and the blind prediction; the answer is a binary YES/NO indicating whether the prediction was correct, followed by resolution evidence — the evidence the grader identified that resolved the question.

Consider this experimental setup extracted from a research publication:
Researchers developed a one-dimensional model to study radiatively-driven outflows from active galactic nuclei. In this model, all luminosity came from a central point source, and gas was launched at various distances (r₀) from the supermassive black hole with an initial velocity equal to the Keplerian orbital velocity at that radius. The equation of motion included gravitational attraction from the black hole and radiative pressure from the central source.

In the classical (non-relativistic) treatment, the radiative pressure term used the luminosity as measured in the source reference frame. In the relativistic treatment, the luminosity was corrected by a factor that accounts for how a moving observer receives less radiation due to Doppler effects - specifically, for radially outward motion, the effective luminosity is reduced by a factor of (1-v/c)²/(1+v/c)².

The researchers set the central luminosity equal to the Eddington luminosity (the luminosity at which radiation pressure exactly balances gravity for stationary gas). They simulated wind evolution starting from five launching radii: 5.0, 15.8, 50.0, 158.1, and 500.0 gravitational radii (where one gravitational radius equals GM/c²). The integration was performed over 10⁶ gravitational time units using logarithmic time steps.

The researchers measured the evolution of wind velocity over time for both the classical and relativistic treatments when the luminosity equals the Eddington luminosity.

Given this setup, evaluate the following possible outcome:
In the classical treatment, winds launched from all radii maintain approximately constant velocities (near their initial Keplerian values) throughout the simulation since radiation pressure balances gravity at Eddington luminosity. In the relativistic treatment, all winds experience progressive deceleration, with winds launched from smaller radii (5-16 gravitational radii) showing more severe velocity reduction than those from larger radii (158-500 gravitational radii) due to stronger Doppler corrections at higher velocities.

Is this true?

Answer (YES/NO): YES